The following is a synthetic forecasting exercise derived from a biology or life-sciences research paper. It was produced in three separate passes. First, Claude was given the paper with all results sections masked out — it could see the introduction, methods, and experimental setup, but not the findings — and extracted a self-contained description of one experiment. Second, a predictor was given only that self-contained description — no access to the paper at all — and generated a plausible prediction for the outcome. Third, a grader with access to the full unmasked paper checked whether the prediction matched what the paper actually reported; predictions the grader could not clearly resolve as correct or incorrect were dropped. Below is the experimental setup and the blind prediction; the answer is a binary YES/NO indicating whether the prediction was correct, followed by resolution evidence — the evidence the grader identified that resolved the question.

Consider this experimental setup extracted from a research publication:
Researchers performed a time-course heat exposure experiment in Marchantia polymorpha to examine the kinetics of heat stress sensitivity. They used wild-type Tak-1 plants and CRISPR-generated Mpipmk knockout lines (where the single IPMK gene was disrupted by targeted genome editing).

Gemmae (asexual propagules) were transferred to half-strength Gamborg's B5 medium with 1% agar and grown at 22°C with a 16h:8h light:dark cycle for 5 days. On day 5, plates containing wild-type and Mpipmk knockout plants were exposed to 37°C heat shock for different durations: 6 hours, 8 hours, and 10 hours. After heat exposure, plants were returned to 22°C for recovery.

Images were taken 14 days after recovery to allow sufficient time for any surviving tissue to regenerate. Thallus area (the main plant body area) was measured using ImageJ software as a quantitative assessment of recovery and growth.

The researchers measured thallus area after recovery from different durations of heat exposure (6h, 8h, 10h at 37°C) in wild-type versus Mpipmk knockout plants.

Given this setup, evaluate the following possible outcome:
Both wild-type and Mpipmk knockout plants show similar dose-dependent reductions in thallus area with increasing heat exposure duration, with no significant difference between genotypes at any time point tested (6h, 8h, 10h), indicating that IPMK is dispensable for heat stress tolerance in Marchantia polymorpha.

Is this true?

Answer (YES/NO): NO